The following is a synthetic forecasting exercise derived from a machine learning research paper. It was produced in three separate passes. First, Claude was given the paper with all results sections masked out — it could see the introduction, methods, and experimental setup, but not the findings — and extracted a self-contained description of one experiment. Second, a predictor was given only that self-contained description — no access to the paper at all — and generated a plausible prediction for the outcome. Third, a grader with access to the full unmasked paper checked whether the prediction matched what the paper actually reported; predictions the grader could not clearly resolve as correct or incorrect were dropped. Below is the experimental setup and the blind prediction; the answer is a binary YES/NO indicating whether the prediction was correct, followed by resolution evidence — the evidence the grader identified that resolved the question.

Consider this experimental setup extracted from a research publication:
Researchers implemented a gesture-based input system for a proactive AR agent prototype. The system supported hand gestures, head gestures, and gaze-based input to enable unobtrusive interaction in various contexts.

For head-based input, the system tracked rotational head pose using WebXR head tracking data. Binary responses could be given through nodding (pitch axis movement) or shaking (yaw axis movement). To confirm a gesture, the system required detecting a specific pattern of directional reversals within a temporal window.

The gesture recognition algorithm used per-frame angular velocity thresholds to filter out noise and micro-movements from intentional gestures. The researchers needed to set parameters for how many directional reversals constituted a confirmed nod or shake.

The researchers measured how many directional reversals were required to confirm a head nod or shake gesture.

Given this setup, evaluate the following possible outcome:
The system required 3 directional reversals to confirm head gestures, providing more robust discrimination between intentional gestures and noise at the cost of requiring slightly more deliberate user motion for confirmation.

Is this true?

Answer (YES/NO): NO